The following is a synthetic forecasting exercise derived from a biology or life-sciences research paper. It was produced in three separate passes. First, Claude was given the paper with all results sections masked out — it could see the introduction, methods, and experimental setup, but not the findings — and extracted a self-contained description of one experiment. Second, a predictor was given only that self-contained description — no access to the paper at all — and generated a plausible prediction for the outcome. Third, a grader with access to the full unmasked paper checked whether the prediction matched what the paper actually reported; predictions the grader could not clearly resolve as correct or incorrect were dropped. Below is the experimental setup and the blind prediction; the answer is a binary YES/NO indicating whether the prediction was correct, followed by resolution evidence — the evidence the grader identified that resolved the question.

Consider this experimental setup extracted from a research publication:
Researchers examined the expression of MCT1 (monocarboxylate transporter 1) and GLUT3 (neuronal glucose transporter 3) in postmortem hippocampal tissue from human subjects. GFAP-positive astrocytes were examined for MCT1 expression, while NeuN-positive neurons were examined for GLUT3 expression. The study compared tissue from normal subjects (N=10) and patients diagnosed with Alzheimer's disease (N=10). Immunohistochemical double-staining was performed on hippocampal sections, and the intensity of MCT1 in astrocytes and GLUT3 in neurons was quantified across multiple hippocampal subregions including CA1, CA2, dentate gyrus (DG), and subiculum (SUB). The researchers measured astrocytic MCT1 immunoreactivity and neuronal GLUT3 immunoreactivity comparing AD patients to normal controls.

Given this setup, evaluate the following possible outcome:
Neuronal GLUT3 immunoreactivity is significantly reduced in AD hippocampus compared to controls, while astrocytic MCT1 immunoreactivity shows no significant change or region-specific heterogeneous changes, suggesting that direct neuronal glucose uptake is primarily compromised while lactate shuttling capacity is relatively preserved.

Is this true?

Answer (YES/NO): NO